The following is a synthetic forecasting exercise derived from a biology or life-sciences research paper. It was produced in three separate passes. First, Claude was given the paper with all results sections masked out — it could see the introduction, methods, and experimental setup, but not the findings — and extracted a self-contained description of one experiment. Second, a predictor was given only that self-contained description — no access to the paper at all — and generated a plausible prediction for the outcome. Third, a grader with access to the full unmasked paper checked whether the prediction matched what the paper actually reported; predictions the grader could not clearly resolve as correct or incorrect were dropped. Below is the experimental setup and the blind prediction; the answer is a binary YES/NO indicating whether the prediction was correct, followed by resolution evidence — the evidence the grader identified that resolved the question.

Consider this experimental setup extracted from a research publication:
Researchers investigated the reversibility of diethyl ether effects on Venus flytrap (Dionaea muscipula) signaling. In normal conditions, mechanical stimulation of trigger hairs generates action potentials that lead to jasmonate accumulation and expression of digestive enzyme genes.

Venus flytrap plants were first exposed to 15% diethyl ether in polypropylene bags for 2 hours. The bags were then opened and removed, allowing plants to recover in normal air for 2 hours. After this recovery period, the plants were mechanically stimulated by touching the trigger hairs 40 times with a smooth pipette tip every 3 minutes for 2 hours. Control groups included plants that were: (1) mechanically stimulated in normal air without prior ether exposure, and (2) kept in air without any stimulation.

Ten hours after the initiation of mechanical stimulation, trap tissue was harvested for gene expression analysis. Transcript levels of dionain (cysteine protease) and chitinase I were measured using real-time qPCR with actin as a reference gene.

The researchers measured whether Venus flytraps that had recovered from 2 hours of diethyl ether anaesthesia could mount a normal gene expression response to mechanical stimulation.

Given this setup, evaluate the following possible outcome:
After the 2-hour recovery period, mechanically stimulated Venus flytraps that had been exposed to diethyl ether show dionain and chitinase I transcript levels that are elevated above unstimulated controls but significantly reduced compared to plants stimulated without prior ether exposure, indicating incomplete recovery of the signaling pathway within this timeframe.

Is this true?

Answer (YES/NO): NO